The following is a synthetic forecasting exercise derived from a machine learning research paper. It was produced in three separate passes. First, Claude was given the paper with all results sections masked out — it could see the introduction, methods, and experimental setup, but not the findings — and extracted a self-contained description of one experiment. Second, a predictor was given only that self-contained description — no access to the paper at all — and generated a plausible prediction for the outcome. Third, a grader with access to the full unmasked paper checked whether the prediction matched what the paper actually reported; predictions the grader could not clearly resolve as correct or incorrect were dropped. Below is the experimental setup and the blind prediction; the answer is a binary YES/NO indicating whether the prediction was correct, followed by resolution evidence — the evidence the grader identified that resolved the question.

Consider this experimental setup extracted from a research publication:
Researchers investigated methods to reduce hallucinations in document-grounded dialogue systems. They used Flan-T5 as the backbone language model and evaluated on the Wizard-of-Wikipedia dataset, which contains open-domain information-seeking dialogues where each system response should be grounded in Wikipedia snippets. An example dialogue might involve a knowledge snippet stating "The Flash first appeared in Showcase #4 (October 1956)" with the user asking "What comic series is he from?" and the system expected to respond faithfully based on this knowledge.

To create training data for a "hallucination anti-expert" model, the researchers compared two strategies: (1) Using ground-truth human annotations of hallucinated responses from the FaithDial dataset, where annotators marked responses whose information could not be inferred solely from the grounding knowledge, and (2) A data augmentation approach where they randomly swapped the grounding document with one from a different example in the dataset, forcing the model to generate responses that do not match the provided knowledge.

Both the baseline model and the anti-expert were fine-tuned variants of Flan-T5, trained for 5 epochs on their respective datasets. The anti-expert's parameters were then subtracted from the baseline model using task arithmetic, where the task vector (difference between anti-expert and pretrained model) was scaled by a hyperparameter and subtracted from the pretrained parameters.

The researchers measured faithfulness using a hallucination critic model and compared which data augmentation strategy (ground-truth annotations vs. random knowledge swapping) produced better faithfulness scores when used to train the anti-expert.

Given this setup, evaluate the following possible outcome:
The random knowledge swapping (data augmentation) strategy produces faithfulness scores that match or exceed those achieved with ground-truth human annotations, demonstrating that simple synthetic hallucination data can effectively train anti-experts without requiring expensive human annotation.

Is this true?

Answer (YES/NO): YES